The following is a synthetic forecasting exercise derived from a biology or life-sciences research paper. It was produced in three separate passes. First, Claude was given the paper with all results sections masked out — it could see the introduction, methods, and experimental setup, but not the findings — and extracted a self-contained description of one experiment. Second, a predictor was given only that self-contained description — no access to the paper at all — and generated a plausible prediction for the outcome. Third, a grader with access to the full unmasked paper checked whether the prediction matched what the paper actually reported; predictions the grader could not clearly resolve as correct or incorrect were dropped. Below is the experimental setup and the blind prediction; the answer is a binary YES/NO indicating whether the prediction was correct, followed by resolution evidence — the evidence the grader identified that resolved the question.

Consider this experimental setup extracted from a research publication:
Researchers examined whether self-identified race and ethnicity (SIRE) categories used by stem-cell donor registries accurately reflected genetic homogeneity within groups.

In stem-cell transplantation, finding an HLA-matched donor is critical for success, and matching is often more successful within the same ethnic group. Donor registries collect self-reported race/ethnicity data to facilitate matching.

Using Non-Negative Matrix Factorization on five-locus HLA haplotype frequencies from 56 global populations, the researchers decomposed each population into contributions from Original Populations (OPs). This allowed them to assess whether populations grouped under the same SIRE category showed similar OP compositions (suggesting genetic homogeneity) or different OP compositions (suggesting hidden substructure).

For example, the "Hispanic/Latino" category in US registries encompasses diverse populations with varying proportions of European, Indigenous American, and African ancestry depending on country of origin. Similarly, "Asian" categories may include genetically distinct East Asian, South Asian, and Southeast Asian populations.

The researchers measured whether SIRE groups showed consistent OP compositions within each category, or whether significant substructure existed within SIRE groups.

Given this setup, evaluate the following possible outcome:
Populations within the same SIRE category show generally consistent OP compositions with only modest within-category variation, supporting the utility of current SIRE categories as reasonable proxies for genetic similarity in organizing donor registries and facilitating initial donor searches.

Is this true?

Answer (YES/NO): NO